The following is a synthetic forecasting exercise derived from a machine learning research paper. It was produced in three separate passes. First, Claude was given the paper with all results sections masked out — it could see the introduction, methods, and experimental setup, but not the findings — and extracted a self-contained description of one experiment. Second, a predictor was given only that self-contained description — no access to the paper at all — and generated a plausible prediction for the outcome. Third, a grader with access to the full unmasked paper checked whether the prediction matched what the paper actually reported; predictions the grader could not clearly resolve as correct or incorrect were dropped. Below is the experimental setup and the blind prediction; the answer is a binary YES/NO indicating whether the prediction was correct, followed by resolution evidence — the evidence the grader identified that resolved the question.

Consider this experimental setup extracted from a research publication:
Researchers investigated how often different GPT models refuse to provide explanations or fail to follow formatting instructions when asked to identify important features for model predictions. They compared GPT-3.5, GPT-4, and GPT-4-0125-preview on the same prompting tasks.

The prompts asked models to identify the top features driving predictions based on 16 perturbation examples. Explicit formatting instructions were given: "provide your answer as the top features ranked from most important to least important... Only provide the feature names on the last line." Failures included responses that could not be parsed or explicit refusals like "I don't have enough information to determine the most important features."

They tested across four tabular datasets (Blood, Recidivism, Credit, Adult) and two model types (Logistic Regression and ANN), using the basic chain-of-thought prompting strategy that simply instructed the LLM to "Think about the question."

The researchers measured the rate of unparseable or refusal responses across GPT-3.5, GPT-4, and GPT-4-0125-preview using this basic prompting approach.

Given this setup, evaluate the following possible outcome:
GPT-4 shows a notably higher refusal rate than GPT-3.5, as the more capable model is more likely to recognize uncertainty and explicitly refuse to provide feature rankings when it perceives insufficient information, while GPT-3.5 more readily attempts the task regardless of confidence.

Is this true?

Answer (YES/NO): YES